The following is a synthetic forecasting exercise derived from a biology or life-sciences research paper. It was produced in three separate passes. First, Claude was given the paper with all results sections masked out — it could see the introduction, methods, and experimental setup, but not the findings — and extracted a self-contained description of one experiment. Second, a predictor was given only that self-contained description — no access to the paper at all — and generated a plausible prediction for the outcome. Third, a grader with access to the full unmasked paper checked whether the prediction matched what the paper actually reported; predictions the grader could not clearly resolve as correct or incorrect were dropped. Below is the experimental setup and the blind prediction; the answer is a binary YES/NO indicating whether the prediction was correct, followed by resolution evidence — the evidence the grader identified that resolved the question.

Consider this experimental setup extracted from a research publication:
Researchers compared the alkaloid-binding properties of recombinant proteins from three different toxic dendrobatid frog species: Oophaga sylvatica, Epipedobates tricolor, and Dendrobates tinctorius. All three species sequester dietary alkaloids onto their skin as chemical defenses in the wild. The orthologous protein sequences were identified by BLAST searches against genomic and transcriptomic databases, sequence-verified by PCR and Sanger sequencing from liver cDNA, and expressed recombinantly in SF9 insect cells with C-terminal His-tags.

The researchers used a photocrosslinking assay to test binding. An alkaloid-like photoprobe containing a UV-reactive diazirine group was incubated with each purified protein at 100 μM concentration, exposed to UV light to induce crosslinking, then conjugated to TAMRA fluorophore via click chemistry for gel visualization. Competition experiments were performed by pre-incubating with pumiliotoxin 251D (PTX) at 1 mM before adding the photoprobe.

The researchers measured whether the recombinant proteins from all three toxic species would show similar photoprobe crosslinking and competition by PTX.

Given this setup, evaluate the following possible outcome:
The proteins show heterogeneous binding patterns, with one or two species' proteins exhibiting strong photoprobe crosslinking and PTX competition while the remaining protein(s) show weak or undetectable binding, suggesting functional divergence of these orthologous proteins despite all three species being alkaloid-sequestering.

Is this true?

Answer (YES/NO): YES